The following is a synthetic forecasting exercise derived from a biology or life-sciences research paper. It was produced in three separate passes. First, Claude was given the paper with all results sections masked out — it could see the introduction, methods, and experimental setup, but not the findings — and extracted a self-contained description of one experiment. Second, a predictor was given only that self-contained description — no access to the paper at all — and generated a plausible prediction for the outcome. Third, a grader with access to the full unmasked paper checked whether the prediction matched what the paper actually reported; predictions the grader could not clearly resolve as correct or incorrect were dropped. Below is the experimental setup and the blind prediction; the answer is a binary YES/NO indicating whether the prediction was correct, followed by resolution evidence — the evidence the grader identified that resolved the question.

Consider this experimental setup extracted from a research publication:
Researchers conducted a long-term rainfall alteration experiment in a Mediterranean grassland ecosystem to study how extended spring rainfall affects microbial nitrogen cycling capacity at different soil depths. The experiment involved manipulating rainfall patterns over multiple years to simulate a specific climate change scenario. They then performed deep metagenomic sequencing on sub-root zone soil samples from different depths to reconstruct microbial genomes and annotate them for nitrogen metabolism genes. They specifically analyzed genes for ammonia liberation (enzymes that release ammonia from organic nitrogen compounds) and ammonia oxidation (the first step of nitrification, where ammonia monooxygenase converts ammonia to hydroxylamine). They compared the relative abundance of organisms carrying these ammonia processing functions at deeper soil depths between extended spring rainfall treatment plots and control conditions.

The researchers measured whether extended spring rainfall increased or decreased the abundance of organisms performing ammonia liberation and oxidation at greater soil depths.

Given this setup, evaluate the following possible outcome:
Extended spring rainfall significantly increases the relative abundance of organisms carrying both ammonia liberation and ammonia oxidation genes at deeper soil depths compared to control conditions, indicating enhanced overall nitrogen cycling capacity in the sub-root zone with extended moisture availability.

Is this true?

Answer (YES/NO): NO